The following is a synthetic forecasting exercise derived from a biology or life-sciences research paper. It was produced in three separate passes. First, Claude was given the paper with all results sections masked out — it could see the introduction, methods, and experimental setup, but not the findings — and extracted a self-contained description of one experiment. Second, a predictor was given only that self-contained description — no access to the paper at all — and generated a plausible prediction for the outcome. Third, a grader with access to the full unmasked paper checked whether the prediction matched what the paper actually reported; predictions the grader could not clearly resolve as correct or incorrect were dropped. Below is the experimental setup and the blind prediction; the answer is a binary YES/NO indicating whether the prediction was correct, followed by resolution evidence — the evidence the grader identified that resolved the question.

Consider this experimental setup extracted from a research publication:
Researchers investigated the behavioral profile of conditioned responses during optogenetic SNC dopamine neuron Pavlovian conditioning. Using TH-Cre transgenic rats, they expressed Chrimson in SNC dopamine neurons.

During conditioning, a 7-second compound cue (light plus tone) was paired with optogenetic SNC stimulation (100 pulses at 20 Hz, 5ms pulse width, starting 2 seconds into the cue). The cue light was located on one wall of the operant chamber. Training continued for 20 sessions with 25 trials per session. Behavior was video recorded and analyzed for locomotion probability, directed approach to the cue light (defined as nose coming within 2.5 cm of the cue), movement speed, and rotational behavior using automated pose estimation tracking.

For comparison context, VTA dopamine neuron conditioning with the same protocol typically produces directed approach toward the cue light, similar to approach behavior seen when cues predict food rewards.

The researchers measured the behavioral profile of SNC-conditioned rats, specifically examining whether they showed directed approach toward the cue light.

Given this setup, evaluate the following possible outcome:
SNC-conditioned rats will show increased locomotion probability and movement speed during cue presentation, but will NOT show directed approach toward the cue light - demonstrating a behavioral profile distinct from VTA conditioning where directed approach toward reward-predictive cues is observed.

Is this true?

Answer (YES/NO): NO